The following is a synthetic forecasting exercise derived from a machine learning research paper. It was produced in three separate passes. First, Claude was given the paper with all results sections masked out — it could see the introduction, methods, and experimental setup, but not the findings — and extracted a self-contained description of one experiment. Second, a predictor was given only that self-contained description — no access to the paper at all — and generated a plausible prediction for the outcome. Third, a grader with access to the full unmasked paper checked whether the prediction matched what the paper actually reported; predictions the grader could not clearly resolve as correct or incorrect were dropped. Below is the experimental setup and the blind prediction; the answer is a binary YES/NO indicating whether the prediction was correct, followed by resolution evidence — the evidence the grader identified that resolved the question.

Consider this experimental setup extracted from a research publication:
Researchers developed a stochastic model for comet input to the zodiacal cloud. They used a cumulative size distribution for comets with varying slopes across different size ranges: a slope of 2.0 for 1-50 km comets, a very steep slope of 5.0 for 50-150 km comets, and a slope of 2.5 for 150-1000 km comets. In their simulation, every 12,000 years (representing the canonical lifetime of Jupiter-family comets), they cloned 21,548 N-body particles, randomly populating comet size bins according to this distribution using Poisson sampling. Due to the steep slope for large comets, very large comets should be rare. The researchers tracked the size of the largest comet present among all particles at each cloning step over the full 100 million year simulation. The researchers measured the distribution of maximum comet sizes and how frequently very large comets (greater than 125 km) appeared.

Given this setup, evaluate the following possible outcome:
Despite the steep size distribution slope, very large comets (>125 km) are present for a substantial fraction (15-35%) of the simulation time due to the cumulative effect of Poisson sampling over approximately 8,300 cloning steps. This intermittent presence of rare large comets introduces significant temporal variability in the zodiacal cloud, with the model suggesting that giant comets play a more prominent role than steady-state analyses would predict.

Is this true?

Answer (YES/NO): NO